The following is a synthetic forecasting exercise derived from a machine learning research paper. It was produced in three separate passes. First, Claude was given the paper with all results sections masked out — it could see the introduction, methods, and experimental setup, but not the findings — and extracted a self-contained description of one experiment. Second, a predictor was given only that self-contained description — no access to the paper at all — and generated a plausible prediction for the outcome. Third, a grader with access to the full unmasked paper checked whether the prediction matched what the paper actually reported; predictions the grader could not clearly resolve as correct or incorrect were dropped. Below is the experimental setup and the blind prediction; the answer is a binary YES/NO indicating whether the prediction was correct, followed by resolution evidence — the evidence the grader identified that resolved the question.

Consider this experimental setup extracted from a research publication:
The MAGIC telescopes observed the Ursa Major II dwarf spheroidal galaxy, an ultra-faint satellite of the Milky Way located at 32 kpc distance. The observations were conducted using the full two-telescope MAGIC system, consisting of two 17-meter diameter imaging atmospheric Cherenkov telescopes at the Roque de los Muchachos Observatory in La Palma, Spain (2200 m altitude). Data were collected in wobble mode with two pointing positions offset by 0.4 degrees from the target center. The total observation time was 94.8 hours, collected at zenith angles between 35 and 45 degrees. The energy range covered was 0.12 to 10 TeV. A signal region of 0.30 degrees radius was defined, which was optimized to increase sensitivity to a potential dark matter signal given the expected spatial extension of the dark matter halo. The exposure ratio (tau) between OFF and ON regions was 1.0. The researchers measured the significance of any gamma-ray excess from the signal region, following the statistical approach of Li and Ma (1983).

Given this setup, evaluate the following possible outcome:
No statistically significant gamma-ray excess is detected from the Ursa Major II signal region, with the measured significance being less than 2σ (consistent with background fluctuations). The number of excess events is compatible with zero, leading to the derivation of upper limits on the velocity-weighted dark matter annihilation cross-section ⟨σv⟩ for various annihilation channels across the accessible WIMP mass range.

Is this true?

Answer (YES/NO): NO